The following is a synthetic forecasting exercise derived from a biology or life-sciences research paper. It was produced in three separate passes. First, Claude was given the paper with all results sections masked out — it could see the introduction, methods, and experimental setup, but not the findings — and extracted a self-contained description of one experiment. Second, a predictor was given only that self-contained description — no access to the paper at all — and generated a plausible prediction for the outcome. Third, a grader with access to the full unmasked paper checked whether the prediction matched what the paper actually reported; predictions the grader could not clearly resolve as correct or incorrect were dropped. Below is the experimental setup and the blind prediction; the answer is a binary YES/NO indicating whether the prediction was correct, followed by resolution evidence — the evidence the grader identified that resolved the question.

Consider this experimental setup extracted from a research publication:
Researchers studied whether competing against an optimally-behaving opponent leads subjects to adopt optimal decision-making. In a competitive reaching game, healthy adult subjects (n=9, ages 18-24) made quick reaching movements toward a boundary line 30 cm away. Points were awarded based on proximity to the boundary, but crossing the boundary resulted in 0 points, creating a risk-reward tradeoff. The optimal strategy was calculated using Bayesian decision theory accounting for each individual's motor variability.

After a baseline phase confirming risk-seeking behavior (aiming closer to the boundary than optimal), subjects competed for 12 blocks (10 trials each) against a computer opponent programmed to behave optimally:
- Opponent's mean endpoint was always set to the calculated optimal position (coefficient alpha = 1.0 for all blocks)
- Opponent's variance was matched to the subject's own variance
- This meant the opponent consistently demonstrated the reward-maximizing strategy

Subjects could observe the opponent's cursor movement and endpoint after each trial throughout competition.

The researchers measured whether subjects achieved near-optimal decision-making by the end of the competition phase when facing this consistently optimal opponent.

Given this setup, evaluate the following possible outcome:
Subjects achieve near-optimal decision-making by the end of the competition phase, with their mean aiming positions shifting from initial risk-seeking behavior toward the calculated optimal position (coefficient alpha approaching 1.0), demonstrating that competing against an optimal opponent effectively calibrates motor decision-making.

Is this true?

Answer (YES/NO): NO